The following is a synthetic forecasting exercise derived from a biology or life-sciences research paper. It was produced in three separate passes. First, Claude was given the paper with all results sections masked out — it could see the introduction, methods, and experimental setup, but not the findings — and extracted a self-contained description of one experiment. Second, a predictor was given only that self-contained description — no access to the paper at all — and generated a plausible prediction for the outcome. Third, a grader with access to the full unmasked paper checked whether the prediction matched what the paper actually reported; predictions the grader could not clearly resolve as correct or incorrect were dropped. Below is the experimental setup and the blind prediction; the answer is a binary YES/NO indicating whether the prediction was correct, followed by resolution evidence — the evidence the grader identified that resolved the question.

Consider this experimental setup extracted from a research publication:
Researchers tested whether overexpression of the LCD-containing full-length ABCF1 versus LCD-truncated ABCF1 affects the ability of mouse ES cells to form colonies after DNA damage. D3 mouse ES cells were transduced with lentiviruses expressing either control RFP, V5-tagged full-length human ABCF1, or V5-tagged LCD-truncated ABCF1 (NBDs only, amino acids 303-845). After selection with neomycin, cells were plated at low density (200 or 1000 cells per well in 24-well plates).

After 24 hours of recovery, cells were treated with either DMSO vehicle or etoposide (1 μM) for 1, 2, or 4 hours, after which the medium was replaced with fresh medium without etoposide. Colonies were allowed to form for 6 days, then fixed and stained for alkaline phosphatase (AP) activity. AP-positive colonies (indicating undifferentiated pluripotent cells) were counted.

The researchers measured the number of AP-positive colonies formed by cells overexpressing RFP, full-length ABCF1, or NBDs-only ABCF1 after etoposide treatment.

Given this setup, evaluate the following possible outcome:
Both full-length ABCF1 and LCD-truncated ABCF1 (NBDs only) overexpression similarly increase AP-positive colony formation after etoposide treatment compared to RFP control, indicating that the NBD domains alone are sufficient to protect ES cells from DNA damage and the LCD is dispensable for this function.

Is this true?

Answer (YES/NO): NO